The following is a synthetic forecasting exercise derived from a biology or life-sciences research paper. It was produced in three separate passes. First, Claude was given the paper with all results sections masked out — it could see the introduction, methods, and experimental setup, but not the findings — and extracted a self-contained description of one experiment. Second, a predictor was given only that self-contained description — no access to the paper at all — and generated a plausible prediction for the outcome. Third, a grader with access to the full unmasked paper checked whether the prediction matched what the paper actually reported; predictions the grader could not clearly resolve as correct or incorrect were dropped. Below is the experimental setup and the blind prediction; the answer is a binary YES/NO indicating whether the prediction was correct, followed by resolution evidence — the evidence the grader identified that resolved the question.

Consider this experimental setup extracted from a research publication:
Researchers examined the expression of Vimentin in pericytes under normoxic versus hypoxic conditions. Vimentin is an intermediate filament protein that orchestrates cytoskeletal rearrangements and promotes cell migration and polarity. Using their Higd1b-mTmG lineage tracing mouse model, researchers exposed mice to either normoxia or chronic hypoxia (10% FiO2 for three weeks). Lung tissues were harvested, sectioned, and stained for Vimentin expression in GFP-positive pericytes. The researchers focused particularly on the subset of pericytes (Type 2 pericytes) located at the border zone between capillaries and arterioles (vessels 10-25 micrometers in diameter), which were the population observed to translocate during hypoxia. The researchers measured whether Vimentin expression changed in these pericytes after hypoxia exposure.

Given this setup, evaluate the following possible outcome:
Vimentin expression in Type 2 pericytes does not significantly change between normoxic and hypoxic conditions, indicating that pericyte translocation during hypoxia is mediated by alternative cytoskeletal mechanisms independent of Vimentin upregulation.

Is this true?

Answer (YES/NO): NO